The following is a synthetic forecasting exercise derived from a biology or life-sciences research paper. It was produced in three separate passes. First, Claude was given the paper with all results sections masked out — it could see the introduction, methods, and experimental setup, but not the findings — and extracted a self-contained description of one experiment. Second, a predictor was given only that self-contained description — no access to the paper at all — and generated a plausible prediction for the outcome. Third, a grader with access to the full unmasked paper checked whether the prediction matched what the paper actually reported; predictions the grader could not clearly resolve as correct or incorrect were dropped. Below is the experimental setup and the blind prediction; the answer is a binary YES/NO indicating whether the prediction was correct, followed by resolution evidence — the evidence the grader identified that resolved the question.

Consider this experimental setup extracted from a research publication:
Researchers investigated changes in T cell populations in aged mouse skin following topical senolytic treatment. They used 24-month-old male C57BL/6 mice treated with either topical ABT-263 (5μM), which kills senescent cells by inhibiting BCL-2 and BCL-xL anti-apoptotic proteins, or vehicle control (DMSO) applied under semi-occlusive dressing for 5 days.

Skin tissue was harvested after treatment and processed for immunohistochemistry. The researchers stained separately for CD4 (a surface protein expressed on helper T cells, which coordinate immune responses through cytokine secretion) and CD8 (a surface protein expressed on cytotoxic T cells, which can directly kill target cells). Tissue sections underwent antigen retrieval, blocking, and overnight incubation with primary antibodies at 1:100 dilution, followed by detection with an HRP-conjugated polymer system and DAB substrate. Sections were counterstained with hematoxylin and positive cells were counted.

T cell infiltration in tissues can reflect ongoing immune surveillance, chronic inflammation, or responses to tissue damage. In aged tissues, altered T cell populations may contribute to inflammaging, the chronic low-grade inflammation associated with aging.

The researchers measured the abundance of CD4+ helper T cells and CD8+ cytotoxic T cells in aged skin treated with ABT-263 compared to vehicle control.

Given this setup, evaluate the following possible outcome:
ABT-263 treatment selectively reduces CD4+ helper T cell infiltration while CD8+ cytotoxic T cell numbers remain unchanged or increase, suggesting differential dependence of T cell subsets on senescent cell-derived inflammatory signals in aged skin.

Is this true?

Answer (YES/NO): NO